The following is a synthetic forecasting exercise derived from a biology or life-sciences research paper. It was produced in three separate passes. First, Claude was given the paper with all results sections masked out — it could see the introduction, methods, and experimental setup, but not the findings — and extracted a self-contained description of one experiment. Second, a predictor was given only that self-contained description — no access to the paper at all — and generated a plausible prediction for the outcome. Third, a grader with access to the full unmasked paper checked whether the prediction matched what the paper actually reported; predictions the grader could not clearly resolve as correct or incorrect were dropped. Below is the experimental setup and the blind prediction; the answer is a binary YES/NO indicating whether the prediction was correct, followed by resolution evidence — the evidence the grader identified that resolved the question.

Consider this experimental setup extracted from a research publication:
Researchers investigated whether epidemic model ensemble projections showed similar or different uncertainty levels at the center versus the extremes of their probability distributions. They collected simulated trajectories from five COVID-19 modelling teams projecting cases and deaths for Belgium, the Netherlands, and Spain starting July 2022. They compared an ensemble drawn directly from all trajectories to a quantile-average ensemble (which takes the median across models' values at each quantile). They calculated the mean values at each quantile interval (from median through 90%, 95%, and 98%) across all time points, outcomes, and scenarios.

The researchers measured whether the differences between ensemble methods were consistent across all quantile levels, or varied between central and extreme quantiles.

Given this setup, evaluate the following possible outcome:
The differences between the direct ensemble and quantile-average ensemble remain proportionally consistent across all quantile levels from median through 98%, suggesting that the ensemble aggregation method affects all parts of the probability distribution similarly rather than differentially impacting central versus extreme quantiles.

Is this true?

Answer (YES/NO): NO